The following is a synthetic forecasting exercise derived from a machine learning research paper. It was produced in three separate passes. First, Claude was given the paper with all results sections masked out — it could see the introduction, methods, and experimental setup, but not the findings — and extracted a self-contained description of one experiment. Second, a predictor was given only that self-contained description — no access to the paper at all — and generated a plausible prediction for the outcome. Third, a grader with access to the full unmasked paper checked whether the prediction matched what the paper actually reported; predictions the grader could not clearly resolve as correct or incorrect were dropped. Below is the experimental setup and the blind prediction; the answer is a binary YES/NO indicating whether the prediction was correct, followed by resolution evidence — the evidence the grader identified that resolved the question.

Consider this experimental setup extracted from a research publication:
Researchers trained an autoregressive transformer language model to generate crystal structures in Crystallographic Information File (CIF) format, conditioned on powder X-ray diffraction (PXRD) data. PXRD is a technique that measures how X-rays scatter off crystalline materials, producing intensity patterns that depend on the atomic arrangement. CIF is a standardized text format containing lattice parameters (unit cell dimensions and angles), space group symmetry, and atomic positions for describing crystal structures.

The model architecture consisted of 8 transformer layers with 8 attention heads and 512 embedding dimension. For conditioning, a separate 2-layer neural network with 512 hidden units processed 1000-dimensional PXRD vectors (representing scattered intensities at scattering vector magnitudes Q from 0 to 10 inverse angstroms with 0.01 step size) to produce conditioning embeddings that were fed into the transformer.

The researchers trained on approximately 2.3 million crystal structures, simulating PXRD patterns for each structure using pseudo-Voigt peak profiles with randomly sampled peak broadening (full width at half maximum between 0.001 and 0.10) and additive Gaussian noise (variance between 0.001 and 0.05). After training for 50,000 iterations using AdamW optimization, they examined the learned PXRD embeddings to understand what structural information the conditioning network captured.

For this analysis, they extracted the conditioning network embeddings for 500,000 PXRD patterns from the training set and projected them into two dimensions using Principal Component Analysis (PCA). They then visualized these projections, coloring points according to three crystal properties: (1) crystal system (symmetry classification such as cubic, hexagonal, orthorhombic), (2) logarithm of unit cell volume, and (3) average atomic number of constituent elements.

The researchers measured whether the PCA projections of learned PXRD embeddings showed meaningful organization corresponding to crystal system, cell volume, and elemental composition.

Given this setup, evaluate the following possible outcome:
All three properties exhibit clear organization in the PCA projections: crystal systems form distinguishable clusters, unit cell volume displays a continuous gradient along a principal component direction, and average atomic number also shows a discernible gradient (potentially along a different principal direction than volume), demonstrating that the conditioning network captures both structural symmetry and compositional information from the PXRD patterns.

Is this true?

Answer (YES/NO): NO